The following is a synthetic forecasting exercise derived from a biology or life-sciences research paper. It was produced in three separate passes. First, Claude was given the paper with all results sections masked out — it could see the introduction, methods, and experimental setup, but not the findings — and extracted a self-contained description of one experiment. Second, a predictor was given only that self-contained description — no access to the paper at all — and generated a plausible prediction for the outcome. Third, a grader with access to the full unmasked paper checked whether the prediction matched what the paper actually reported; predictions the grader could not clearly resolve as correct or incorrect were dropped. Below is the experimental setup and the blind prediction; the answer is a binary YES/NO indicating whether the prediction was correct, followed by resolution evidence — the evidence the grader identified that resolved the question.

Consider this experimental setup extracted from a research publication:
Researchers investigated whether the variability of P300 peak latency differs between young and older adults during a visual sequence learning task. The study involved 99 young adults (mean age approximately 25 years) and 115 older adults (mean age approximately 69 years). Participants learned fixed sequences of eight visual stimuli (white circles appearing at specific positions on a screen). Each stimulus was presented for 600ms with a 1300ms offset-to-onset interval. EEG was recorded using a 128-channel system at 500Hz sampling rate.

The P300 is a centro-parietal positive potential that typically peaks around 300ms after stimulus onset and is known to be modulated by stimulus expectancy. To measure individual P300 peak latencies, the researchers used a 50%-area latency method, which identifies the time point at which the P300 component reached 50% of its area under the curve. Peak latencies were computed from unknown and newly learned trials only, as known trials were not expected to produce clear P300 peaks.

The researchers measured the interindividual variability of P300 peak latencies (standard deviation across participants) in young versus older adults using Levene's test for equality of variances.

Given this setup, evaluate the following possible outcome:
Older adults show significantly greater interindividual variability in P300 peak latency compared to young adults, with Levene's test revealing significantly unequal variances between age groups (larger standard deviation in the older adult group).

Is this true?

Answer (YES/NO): YES